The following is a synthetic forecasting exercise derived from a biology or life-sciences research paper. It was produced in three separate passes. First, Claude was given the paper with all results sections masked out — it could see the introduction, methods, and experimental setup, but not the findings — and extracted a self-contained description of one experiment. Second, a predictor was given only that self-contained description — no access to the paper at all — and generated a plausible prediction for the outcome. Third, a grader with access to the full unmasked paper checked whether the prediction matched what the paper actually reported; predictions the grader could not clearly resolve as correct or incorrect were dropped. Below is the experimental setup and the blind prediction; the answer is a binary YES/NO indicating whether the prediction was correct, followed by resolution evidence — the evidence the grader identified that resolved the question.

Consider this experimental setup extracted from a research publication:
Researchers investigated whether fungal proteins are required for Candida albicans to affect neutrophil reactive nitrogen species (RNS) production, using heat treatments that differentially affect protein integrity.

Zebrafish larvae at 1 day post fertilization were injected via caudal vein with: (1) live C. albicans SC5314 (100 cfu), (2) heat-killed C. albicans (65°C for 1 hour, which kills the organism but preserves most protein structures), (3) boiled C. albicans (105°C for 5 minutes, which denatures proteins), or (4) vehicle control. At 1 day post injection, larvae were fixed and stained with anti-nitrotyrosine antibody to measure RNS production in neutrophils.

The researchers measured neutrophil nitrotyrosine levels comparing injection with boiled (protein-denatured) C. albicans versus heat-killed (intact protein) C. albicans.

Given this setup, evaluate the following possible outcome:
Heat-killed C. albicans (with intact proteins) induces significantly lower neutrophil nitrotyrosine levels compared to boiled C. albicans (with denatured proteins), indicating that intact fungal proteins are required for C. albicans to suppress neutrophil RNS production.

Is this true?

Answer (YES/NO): YES